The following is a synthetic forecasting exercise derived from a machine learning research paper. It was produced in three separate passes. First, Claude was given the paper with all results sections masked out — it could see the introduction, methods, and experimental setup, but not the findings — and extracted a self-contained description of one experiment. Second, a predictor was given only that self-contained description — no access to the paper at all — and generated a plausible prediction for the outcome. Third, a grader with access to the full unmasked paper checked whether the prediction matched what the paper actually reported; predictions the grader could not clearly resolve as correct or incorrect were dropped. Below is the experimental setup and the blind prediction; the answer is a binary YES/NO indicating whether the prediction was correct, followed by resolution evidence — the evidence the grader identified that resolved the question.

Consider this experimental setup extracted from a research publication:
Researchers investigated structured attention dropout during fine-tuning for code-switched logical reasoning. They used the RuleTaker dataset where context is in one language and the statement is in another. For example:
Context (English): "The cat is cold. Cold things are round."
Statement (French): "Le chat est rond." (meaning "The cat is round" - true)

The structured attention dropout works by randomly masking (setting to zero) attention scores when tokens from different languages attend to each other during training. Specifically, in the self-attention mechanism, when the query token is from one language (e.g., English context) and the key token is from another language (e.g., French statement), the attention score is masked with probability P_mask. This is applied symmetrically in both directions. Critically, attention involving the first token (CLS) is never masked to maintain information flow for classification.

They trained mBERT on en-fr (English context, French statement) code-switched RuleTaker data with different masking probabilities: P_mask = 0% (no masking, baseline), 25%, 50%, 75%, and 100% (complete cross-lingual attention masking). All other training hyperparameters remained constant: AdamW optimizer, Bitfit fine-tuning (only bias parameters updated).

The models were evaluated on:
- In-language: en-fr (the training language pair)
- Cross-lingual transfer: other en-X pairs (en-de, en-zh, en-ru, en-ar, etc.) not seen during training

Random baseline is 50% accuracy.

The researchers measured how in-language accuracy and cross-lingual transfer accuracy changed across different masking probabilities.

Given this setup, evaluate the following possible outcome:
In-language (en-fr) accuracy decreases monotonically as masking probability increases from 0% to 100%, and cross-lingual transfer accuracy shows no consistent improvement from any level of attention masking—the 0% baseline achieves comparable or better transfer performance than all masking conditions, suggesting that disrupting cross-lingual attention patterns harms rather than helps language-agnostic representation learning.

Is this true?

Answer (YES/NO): NO